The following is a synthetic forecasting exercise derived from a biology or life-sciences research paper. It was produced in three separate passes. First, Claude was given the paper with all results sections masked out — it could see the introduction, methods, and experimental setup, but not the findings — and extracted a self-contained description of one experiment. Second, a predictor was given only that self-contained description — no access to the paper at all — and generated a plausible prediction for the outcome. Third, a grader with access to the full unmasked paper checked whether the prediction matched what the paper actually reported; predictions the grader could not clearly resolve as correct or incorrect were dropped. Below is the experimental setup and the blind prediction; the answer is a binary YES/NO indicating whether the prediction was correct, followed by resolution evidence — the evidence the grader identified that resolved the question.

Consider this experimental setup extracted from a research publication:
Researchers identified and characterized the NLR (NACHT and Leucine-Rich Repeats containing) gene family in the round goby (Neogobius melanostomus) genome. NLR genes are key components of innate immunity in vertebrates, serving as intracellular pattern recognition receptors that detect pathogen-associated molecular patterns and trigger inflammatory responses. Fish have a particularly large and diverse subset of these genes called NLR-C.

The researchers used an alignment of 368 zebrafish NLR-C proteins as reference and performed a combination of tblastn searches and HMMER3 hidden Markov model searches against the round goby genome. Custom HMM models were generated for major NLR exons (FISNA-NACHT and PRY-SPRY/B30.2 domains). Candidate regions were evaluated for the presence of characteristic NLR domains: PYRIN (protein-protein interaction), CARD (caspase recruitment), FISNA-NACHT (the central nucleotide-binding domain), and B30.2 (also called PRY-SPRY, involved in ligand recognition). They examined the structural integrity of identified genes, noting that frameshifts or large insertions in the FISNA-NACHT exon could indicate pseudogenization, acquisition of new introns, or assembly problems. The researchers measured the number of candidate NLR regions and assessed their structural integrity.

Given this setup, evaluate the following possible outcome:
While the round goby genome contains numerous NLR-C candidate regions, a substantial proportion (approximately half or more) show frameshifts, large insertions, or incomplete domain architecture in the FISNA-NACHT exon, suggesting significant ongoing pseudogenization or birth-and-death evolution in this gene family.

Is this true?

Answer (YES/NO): YES